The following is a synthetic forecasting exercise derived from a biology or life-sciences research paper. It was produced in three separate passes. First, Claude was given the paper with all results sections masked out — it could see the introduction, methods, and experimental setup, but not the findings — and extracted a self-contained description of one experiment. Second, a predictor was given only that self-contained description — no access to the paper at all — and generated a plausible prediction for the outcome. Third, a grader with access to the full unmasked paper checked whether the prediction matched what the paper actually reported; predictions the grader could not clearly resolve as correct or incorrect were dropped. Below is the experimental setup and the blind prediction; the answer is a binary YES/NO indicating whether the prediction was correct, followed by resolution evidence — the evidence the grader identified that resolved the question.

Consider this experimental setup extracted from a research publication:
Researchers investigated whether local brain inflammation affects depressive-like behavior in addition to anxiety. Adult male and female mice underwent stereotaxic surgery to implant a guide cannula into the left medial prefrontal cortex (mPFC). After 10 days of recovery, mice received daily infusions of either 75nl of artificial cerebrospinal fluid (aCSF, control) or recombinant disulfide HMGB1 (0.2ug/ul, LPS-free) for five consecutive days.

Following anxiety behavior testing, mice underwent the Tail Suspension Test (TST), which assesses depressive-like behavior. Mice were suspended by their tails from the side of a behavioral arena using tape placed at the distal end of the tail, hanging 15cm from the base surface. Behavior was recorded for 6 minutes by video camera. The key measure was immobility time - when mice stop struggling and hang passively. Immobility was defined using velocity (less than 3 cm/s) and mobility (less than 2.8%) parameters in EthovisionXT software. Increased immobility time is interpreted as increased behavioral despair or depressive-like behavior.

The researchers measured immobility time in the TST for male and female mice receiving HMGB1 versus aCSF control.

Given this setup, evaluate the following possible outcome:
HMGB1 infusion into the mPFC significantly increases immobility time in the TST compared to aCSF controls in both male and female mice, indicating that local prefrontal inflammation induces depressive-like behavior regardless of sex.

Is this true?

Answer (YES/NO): NO